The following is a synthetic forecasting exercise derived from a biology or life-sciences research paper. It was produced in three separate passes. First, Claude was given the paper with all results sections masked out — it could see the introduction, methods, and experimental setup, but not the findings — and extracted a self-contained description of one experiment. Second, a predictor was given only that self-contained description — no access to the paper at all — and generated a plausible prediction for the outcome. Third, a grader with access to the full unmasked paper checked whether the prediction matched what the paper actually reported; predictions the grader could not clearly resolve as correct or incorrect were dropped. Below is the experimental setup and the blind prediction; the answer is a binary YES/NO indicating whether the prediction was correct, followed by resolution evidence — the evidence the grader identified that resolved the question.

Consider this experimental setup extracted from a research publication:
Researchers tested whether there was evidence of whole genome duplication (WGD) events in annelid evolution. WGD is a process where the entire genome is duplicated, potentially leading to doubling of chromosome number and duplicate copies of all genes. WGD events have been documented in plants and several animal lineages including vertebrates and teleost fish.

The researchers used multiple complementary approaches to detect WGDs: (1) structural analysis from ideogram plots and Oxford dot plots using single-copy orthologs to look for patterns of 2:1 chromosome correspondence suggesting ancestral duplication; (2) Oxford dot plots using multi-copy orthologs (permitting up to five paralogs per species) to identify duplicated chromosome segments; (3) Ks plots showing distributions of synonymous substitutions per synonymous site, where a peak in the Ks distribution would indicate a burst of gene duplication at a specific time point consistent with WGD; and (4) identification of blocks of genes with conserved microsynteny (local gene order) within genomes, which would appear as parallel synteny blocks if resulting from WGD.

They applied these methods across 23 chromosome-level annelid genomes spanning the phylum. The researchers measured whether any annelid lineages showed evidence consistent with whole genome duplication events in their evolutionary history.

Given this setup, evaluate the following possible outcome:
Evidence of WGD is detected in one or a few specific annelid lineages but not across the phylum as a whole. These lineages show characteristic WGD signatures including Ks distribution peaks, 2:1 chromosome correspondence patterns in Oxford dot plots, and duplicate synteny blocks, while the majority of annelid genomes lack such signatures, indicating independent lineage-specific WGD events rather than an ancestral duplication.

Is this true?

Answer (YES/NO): YES